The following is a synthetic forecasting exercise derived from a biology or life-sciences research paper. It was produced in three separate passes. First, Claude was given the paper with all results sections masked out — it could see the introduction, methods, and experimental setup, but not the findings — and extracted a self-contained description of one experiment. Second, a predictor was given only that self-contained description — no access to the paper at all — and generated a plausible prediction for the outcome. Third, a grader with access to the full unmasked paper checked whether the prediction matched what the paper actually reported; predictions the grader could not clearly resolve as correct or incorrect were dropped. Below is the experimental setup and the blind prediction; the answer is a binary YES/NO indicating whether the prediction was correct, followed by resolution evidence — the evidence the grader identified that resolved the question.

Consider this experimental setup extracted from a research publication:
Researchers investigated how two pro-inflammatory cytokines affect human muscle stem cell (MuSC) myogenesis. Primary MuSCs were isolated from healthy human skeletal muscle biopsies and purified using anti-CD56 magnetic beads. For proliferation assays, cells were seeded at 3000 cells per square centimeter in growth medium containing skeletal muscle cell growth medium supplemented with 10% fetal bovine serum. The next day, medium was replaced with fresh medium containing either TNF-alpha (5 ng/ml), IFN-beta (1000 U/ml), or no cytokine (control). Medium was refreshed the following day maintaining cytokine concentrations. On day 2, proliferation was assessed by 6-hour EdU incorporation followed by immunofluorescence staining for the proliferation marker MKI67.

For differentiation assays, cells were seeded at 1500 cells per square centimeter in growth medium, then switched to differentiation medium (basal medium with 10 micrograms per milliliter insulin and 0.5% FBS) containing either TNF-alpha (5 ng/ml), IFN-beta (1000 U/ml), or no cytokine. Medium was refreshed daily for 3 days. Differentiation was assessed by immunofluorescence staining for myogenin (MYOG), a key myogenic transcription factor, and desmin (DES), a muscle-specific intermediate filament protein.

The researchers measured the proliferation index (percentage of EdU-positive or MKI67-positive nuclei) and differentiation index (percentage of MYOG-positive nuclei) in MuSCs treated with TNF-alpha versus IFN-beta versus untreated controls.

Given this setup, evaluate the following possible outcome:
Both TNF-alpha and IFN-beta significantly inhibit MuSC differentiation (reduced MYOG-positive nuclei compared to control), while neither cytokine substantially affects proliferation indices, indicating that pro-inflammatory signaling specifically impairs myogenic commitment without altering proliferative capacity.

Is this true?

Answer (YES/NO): NO